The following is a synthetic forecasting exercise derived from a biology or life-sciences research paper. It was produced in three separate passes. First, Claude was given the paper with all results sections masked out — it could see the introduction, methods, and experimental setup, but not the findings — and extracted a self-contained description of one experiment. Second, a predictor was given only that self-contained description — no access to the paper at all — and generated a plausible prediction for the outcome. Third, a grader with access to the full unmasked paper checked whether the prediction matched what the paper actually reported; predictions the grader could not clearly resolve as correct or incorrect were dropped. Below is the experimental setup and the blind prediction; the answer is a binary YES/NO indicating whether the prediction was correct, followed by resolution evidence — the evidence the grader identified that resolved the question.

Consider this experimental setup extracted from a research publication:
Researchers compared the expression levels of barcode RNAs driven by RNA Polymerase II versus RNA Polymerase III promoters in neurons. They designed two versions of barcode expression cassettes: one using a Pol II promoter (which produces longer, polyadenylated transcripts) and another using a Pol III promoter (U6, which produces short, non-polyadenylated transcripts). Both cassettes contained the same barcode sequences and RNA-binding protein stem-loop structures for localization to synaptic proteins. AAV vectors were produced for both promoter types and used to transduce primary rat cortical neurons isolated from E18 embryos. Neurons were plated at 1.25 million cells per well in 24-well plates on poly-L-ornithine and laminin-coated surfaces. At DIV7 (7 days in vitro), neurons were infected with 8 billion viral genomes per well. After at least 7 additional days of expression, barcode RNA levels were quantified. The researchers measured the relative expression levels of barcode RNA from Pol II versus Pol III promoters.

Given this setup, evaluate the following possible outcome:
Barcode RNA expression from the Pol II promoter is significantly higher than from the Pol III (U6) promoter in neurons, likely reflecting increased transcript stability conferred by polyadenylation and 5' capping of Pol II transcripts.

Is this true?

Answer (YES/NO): YES